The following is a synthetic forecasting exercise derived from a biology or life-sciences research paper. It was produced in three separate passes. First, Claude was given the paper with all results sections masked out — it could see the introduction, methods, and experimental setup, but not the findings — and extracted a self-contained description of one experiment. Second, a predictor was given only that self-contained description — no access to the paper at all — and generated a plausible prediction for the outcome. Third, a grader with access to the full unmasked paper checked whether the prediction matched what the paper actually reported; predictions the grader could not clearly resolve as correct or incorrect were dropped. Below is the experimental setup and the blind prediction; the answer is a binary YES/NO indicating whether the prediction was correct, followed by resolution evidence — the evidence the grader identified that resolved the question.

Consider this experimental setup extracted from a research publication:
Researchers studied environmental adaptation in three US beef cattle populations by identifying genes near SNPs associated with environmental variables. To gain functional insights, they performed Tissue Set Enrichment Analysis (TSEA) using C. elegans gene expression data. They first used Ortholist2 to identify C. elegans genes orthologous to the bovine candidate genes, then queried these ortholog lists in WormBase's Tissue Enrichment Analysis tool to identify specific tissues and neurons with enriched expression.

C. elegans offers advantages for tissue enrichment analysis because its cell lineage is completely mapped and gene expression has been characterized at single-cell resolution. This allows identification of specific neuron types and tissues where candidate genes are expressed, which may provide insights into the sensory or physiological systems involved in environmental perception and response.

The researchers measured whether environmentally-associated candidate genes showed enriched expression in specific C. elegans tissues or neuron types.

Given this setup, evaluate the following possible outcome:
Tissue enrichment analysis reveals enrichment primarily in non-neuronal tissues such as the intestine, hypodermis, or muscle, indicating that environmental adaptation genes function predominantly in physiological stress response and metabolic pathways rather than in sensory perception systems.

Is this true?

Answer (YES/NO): NO